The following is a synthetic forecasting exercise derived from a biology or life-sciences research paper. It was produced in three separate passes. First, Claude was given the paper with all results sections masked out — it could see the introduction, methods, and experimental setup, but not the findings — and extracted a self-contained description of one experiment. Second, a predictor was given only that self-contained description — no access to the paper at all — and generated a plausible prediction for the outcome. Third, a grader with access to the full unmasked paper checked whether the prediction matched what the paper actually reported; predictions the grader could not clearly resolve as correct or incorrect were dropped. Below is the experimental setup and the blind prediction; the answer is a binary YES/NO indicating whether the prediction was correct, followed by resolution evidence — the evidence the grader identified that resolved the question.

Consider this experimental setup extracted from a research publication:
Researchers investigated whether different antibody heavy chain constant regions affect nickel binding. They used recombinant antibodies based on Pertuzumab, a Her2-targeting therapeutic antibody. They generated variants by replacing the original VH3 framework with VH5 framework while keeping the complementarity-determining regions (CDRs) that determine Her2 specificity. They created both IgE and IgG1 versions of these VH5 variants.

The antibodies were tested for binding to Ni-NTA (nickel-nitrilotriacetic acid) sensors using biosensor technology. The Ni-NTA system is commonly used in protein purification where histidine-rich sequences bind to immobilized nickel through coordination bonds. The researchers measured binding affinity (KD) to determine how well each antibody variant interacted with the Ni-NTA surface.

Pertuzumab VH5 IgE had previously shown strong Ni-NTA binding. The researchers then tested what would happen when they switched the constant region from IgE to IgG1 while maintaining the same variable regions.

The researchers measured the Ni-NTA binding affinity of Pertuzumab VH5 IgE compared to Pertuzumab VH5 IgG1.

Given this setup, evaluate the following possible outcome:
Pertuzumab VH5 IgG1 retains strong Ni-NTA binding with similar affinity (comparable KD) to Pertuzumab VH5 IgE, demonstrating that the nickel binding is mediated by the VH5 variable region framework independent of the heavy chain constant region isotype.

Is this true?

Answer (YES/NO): NO